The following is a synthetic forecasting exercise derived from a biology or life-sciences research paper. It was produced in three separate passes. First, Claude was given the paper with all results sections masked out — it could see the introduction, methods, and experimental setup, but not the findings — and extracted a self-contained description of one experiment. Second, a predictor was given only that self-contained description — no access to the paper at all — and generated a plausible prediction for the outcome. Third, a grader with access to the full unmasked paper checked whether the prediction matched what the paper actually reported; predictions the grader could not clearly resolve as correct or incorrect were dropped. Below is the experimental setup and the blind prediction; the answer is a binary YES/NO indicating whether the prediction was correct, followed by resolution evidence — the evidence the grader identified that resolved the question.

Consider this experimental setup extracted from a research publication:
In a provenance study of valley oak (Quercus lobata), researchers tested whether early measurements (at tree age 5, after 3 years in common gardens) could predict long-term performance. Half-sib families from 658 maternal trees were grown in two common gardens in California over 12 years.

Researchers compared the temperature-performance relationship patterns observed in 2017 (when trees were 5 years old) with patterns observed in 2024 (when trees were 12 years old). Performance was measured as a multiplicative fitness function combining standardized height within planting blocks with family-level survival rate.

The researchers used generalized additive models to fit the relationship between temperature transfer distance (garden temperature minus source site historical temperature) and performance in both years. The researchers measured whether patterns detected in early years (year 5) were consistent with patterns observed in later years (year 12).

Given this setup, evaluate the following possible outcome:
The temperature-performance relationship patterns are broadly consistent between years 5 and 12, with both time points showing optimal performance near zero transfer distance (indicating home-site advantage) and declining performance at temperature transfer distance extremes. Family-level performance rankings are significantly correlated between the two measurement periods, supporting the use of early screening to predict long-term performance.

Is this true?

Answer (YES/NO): NO